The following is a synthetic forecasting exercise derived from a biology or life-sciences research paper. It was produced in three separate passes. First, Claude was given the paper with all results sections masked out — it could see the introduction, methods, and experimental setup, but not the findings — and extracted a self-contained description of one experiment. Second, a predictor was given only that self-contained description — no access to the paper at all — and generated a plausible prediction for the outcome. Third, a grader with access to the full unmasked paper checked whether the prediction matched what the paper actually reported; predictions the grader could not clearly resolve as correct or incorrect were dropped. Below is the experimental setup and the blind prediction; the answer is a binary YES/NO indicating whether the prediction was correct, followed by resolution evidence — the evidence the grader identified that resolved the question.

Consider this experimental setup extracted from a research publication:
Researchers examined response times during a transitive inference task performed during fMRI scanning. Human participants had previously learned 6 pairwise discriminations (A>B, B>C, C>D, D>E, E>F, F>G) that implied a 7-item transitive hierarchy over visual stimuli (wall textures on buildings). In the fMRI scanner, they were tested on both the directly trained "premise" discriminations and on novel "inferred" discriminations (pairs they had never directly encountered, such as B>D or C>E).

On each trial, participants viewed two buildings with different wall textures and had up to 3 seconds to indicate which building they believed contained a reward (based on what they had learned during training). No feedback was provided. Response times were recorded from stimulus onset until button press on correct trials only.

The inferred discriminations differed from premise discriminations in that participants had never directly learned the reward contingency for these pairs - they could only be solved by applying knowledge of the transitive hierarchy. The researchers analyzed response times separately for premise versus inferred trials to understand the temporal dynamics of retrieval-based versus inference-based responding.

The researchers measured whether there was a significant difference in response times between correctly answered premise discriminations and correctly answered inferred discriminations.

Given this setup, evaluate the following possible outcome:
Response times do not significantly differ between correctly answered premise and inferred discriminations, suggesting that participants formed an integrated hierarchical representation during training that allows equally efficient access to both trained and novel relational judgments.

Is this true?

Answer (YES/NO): NO